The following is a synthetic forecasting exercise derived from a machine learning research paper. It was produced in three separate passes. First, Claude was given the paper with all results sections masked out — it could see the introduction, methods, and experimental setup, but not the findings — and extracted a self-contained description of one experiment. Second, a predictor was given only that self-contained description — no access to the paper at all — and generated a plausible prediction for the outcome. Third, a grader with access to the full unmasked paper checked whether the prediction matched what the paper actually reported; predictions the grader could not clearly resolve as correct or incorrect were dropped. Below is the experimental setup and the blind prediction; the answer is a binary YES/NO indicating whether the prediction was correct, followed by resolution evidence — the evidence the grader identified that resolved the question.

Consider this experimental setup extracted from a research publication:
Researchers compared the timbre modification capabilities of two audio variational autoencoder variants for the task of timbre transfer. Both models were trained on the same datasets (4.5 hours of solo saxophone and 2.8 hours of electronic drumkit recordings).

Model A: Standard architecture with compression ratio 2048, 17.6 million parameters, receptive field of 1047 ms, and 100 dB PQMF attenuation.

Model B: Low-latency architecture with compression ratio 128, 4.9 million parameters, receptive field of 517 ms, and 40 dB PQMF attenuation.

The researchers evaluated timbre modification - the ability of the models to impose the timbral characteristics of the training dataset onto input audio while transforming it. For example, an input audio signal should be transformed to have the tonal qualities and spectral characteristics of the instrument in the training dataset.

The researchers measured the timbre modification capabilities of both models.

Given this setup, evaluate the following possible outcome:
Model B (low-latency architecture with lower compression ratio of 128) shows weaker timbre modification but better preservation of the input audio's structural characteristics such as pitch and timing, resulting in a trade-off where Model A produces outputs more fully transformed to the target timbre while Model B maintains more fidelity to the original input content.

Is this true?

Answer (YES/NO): NO